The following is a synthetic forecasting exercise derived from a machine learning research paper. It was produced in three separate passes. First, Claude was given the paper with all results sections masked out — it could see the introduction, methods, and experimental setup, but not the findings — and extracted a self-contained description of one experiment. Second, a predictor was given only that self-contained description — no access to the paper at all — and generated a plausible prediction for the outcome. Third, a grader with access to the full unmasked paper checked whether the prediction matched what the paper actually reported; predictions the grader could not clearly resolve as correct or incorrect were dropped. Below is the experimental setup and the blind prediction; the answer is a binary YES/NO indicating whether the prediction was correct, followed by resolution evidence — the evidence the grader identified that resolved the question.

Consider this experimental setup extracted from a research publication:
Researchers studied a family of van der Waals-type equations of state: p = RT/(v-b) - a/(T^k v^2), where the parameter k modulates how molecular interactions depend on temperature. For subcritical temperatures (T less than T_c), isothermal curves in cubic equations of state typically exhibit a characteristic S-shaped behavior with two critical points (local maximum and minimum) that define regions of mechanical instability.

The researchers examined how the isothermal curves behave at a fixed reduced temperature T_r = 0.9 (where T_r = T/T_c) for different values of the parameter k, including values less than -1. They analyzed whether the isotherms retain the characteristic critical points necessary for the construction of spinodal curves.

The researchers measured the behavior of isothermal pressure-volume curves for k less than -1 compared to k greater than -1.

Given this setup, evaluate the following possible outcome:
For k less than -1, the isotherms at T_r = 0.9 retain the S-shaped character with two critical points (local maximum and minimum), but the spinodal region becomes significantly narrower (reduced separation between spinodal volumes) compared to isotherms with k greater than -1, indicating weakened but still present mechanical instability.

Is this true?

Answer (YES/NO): NO